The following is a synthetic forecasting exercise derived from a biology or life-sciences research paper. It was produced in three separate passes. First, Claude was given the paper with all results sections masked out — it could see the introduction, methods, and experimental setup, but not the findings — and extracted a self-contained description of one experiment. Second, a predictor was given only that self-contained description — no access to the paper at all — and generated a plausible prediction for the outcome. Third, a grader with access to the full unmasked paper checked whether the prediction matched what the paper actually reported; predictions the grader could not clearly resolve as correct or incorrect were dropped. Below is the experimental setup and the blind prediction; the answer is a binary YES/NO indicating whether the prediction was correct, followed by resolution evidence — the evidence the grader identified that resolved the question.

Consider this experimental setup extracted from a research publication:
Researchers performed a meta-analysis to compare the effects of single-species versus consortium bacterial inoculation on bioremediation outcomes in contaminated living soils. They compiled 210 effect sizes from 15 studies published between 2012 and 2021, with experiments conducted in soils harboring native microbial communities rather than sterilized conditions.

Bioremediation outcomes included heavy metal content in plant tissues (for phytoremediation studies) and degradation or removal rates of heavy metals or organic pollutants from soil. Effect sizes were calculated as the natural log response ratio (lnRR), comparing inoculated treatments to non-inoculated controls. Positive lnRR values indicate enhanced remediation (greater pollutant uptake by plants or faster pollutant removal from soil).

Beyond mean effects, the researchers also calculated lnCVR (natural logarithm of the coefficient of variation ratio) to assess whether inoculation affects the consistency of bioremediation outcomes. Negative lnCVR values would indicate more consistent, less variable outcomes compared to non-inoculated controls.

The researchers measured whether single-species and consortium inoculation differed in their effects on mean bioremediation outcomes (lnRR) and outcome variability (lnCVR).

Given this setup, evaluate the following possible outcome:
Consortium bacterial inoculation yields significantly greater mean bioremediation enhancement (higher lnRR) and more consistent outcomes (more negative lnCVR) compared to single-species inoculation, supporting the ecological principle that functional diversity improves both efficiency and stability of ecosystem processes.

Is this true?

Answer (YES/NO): NO